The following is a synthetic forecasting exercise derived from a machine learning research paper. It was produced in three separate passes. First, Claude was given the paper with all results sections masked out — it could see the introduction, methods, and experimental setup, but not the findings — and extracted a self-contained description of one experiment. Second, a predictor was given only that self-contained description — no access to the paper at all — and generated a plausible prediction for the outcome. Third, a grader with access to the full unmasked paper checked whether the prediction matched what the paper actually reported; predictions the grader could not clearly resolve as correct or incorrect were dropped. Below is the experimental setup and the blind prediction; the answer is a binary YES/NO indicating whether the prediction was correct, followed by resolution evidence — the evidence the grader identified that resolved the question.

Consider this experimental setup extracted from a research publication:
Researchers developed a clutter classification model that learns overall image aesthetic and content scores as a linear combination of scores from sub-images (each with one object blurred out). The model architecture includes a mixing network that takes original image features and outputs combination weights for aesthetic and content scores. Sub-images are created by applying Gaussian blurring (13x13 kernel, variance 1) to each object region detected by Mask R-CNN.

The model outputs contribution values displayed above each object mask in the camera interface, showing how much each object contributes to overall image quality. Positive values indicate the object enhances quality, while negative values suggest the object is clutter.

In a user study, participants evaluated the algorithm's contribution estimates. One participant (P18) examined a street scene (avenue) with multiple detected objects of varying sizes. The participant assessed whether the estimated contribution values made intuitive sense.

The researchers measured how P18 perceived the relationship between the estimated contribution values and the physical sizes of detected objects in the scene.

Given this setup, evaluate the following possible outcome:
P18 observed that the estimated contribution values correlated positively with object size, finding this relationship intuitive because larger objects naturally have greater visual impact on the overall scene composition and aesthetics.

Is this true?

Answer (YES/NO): NO